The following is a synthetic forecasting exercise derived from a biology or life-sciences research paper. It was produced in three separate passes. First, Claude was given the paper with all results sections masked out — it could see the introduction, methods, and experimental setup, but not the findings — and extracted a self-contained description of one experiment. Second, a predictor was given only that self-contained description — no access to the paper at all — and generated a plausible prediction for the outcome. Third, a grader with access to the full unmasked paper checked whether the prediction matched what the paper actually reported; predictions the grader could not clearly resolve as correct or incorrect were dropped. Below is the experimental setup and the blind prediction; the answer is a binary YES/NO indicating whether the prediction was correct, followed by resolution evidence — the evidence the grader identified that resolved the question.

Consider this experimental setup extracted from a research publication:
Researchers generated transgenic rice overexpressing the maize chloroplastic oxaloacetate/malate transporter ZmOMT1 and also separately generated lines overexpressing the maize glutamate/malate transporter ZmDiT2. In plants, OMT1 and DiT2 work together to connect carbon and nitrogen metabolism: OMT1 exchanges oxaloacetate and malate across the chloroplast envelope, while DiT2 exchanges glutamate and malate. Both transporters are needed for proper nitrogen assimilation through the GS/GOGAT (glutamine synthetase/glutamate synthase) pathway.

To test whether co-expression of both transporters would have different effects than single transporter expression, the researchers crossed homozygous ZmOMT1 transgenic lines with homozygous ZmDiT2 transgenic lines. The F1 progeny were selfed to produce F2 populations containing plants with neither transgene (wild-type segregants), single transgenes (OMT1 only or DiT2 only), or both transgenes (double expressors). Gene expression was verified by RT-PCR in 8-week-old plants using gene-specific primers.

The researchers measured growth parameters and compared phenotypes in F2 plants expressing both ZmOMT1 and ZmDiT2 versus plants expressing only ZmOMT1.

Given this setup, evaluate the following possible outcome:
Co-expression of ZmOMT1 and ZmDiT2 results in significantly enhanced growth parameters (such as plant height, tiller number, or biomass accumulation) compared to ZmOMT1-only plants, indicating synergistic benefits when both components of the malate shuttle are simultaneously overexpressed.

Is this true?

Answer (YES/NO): NO